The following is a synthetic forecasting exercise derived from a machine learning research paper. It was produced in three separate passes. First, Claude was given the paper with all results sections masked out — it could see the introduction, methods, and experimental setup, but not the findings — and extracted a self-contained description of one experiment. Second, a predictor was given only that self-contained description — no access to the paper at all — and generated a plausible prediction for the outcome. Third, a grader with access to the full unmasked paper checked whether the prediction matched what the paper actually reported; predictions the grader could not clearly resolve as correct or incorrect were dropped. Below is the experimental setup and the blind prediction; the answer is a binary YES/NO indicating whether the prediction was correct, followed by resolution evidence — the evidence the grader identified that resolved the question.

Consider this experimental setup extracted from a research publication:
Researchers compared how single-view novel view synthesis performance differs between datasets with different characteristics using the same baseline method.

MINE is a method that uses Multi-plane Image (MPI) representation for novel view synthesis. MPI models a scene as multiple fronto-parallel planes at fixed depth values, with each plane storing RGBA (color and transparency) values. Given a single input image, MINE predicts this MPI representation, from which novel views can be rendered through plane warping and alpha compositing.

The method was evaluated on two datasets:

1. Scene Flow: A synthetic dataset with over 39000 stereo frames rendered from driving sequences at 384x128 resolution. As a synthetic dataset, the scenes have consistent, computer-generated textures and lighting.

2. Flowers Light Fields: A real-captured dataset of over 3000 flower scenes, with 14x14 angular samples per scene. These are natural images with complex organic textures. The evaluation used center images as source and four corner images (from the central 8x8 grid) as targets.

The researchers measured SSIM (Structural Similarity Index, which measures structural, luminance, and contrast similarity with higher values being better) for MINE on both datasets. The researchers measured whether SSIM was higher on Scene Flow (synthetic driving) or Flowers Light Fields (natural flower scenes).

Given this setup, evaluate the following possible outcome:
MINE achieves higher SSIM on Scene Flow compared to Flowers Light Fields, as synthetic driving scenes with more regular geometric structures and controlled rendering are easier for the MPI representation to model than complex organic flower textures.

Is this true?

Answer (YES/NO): NO